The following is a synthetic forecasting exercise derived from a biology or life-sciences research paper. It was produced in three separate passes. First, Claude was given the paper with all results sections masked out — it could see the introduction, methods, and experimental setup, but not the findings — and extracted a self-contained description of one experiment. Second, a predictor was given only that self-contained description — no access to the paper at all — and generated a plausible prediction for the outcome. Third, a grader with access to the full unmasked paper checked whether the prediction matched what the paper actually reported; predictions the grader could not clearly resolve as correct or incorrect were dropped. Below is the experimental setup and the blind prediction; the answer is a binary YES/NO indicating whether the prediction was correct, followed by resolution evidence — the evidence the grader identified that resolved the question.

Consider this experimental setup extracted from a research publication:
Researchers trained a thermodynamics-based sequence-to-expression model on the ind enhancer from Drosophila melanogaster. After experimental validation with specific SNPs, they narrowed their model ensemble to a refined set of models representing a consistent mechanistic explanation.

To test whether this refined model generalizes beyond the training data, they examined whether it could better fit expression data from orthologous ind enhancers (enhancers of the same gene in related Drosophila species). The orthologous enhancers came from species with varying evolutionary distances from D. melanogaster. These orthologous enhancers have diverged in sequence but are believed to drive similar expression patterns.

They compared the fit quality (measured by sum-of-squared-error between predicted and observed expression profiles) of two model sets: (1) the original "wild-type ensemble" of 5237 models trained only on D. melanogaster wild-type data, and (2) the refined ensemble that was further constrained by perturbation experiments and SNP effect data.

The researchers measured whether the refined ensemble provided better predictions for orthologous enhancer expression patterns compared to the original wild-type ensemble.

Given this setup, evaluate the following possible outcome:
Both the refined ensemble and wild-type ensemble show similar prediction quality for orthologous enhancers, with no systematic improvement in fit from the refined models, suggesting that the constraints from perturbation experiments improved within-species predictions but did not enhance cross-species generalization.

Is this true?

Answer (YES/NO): NO